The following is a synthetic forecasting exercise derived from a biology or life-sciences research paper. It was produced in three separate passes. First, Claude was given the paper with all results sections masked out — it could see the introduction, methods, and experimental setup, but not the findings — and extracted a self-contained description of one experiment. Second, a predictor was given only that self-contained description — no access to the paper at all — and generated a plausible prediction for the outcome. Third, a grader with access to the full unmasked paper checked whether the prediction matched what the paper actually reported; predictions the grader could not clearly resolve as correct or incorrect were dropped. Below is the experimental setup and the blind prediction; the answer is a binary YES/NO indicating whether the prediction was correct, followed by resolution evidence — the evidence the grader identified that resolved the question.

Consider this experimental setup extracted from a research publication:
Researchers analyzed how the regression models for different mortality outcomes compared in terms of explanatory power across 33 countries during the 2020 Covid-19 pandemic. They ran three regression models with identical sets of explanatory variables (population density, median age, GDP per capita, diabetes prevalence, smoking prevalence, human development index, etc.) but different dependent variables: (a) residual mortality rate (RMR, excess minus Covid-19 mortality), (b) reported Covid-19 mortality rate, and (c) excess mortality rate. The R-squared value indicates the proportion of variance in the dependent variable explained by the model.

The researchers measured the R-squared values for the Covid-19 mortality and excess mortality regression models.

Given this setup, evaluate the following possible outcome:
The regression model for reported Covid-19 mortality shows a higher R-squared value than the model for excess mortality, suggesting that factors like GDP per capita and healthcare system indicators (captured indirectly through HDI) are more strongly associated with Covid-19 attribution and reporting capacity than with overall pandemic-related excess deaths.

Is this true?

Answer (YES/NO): YES